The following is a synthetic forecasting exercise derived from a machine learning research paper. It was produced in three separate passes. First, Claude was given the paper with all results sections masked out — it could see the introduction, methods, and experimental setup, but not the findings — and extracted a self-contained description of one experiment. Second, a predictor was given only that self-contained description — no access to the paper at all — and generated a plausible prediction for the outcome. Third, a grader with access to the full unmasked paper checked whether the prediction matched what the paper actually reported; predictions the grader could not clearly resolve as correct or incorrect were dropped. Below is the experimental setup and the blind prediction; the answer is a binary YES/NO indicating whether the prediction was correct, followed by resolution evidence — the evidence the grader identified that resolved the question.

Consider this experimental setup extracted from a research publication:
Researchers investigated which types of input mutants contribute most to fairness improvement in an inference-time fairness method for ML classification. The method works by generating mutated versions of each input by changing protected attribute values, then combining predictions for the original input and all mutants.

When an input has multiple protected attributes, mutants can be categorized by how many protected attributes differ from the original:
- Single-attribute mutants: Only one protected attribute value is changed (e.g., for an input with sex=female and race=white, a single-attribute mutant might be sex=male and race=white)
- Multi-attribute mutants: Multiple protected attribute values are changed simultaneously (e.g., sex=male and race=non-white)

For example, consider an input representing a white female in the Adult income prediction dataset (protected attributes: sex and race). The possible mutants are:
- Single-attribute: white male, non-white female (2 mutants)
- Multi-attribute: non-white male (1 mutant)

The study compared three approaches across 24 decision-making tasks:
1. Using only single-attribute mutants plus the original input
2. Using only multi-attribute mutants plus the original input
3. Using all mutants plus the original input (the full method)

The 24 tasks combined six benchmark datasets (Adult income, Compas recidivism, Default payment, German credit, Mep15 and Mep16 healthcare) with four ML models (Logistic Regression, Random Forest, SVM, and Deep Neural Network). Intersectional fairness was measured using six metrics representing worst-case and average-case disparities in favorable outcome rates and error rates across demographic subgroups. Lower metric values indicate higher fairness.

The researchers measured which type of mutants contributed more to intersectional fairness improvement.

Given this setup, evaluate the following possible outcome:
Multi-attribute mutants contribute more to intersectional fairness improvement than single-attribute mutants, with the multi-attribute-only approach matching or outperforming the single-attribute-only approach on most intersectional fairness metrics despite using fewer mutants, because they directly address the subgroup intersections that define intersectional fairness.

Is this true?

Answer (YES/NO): YES